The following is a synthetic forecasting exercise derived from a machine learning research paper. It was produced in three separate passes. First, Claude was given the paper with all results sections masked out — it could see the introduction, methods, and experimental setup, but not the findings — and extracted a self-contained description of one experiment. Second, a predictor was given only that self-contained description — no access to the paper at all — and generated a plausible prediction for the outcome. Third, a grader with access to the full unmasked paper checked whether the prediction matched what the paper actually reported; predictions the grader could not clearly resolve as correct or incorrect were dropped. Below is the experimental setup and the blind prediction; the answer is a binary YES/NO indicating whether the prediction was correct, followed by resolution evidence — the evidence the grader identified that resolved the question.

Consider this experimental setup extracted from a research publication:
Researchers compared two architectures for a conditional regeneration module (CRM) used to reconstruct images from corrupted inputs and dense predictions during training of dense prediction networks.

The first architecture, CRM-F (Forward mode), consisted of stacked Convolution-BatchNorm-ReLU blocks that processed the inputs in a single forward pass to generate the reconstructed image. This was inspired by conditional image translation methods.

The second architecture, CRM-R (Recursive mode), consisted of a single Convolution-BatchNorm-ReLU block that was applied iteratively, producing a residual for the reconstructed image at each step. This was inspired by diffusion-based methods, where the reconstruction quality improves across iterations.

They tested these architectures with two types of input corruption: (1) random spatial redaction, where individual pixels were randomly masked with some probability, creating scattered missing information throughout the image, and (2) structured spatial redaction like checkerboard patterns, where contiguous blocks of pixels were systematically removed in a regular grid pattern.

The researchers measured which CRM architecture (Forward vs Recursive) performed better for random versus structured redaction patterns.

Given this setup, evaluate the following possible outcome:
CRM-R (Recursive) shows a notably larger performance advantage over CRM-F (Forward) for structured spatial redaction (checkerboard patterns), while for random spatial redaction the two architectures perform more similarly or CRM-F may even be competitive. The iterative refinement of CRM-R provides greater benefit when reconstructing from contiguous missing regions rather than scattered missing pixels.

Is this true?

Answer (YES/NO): NO